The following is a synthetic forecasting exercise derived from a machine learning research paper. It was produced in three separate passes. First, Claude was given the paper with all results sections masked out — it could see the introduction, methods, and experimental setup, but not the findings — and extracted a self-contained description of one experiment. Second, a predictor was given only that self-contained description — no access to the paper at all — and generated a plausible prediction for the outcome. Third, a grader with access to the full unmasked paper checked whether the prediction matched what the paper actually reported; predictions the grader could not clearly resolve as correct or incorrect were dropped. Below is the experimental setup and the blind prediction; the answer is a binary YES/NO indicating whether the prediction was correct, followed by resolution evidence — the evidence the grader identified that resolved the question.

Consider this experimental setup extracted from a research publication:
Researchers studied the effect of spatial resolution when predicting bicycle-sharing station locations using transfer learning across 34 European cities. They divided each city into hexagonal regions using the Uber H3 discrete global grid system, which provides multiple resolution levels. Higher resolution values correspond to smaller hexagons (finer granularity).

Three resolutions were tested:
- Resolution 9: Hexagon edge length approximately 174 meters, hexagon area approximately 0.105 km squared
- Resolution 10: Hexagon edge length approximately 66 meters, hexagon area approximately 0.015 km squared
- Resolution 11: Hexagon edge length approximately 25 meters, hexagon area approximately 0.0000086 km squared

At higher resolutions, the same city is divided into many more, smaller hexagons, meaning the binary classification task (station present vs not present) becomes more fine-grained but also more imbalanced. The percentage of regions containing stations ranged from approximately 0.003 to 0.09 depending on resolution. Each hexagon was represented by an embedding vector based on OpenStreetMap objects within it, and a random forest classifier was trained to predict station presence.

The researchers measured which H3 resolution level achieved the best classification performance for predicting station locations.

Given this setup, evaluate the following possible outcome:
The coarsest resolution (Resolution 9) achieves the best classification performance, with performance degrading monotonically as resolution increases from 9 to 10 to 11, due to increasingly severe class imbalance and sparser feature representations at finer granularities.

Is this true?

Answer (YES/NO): NO